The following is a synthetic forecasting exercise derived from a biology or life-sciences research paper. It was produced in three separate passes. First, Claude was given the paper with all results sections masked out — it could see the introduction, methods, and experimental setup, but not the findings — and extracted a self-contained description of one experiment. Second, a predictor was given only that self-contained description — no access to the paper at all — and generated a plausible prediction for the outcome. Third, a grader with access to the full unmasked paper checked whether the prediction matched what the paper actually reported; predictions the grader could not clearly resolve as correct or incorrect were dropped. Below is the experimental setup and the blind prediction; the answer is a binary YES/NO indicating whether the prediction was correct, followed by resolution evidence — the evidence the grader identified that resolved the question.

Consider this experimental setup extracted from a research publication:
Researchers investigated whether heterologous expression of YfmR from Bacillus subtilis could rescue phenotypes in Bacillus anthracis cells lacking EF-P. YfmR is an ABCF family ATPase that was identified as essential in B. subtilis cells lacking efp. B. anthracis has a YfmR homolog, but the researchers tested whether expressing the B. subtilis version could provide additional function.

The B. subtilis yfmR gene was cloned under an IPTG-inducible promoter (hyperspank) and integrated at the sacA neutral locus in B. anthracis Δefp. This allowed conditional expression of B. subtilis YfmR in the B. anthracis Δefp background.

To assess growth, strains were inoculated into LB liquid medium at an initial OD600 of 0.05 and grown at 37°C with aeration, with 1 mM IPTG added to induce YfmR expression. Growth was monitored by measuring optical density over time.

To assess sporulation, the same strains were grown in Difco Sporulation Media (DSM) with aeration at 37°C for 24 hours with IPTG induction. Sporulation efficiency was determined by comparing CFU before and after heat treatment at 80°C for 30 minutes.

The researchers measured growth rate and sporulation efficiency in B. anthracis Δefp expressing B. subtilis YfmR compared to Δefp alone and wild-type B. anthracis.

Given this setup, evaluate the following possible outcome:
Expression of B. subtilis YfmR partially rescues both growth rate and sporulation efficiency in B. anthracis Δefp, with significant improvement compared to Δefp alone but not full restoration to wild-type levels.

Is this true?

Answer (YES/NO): YES